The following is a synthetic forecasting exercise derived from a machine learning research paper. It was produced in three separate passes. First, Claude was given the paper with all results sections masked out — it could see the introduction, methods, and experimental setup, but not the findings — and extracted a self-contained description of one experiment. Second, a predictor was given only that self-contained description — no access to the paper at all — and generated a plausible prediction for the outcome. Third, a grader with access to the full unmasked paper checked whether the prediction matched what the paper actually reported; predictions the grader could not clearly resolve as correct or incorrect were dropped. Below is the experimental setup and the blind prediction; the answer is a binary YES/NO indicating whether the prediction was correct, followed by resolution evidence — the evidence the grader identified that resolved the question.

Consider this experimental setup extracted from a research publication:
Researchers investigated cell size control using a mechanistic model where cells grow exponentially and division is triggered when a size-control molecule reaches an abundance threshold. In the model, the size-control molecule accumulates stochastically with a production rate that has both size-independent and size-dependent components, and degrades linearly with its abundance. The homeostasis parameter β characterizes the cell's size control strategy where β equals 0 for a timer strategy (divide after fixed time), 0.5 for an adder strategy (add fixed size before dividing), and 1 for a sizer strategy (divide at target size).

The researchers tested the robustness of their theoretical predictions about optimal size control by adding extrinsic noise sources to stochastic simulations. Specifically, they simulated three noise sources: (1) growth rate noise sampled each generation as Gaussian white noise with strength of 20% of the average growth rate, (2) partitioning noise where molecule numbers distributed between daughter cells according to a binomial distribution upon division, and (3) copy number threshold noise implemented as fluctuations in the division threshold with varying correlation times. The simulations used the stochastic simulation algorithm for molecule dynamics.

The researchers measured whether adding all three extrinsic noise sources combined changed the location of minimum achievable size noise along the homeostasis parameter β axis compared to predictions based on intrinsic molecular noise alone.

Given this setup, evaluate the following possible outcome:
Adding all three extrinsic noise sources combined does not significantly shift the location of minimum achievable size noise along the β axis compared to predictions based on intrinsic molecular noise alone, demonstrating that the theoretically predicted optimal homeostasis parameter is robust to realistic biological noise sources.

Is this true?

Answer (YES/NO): YES